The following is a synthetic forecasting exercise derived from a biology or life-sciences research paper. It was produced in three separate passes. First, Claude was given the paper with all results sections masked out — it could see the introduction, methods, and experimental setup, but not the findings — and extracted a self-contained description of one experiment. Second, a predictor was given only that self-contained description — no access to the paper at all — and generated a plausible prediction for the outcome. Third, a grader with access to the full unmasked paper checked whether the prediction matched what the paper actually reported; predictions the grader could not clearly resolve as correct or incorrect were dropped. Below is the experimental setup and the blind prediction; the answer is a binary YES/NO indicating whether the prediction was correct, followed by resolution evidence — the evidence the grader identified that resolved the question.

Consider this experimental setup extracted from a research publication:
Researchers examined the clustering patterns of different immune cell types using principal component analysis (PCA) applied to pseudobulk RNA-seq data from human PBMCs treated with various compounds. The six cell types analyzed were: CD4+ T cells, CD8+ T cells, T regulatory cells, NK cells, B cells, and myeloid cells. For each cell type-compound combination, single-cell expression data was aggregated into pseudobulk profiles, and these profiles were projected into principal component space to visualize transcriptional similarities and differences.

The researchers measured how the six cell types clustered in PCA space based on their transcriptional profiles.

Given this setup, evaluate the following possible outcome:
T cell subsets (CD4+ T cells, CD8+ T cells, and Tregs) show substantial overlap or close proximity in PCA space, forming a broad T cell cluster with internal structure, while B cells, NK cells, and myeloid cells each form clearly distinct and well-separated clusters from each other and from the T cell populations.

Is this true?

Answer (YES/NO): NO